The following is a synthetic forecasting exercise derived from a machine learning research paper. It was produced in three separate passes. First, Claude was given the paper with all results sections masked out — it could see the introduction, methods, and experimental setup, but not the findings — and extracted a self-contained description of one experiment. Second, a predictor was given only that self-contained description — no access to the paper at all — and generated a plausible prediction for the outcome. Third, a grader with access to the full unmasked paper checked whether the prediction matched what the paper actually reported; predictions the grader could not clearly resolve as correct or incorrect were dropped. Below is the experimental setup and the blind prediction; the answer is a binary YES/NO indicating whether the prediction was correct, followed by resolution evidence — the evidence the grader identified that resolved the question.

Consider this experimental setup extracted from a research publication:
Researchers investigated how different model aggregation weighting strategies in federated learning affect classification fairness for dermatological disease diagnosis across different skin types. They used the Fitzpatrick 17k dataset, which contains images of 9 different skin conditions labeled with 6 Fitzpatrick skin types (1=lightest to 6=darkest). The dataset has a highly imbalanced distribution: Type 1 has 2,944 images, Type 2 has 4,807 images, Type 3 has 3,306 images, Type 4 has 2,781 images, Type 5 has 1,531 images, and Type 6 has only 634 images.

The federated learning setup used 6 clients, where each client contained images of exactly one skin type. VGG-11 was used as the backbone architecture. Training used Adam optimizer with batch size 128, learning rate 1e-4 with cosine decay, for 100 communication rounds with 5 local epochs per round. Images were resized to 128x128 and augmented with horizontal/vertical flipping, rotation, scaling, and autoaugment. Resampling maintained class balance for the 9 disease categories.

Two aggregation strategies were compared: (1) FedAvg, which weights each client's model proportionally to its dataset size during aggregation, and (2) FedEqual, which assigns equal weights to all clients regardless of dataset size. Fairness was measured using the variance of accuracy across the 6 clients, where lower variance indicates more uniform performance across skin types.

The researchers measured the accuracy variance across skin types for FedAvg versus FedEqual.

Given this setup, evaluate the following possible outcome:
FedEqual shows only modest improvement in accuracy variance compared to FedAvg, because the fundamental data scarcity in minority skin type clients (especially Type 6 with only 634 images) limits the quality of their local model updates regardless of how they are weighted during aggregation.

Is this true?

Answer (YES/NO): YES